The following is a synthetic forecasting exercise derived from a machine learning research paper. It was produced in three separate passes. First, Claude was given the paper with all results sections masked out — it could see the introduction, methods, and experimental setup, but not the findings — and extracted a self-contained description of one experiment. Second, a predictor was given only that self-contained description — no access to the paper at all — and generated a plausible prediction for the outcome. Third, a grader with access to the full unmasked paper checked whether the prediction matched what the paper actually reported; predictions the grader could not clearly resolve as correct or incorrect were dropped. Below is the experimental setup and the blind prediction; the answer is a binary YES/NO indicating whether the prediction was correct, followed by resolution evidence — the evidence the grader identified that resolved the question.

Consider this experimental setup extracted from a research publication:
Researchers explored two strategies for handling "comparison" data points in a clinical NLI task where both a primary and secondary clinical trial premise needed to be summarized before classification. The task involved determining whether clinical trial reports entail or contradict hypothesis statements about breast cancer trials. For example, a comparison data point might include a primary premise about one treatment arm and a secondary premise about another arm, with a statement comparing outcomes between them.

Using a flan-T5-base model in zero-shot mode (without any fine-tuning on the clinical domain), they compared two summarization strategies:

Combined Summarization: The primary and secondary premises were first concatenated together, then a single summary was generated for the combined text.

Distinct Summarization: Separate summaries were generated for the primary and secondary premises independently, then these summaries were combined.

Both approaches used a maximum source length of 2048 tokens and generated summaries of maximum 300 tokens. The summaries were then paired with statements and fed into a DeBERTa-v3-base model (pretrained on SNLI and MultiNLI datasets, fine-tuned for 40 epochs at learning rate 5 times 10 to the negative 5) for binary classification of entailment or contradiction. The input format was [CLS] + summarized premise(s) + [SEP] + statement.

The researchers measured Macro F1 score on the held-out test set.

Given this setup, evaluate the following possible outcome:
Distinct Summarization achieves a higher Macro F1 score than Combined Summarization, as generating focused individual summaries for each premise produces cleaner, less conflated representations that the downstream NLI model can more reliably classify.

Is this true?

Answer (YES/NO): YES